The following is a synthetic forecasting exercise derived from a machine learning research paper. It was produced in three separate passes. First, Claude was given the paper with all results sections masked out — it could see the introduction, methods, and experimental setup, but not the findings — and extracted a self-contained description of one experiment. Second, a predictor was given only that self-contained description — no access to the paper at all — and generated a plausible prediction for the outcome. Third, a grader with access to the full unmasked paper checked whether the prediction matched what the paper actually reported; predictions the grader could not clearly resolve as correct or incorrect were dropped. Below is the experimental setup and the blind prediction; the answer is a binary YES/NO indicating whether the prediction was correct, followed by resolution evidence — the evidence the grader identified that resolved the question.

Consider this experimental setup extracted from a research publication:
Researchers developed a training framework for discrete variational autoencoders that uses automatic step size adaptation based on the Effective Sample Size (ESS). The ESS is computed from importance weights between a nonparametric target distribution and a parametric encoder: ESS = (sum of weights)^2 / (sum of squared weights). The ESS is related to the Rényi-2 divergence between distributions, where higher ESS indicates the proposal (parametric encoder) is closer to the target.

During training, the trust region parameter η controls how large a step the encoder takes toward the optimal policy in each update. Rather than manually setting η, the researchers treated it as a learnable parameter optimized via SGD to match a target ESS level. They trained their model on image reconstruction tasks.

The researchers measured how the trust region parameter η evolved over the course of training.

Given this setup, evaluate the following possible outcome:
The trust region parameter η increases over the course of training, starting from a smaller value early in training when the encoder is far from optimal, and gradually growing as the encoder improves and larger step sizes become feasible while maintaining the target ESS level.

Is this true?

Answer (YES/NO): NO